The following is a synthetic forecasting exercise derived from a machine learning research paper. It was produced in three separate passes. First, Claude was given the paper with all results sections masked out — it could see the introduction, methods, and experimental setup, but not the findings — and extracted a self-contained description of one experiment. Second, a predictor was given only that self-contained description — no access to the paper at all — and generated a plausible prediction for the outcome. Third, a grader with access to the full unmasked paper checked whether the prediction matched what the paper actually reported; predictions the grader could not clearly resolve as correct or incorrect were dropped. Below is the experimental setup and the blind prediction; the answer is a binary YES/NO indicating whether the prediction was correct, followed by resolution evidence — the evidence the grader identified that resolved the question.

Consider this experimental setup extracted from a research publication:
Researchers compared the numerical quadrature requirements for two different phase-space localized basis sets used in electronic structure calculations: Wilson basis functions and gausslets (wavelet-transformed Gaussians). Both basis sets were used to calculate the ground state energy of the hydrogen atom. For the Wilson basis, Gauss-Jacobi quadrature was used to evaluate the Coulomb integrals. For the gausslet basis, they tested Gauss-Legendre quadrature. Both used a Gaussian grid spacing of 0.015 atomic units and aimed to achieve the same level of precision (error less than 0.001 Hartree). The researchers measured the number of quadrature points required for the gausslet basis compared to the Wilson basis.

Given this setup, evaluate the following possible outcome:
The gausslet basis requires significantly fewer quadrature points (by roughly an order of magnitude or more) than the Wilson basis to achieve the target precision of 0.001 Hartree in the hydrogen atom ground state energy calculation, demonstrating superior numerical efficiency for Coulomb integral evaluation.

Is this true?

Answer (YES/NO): NO